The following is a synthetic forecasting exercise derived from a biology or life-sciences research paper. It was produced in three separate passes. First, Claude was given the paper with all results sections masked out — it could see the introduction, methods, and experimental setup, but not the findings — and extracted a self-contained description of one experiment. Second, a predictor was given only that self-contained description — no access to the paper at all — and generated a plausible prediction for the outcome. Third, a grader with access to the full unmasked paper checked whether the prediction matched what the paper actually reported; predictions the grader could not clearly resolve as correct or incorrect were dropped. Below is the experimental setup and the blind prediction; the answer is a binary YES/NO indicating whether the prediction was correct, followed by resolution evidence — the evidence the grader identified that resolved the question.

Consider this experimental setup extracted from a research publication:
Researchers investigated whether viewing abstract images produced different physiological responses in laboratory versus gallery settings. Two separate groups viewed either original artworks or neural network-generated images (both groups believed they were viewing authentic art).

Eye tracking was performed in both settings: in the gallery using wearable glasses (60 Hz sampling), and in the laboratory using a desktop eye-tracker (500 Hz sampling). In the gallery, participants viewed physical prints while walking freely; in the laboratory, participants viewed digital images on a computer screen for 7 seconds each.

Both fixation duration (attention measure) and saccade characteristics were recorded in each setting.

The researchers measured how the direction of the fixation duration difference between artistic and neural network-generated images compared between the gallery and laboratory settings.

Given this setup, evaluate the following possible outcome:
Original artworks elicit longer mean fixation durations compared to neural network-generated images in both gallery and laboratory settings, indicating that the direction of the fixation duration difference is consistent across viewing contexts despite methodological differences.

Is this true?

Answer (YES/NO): NO